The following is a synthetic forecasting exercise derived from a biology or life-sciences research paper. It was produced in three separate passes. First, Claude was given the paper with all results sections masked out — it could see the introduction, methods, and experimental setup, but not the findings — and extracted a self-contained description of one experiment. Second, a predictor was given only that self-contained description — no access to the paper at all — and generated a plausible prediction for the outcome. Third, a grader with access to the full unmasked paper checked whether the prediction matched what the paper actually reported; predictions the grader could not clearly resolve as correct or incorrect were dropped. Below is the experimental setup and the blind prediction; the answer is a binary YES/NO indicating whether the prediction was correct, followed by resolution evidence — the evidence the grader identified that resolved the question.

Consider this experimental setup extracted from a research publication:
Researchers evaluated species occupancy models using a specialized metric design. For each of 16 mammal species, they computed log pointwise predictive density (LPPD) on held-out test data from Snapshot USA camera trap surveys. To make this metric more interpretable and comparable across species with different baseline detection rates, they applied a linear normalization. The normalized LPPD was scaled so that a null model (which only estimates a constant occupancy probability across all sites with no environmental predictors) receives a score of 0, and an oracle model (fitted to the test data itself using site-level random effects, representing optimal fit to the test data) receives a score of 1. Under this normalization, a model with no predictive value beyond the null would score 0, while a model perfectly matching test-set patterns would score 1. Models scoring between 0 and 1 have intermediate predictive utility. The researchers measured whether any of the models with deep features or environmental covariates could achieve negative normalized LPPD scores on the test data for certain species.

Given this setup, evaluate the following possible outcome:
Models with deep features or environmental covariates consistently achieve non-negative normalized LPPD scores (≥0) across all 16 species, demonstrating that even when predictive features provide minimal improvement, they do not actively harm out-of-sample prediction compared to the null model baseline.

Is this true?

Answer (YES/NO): NO